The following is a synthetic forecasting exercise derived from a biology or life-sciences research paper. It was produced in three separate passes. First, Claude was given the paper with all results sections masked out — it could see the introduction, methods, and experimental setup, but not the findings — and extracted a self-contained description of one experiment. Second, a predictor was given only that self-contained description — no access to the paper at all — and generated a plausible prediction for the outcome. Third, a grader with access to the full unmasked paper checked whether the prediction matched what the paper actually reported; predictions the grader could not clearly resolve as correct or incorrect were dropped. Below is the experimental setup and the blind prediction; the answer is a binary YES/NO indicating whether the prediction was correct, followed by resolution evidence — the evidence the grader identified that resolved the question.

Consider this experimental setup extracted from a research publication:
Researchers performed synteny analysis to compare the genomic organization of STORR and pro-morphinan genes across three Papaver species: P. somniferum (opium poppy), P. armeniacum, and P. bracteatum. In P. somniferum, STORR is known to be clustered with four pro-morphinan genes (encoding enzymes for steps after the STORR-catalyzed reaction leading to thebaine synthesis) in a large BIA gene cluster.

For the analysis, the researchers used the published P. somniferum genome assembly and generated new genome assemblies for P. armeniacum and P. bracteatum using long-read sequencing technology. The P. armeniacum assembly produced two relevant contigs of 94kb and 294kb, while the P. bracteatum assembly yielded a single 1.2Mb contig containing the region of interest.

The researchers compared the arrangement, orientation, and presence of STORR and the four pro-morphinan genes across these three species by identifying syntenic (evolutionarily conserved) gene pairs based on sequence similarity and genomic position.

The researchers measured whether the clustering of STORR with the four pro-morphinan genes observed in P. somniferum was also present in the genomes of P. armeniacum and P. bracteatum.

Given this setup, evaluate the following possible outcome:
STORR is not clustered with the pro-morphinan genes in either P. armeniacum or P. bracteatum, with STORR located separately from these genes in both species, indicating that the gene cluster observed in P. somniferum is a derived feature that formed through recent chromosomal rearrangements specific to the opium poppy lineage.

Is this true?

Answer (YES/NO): NO